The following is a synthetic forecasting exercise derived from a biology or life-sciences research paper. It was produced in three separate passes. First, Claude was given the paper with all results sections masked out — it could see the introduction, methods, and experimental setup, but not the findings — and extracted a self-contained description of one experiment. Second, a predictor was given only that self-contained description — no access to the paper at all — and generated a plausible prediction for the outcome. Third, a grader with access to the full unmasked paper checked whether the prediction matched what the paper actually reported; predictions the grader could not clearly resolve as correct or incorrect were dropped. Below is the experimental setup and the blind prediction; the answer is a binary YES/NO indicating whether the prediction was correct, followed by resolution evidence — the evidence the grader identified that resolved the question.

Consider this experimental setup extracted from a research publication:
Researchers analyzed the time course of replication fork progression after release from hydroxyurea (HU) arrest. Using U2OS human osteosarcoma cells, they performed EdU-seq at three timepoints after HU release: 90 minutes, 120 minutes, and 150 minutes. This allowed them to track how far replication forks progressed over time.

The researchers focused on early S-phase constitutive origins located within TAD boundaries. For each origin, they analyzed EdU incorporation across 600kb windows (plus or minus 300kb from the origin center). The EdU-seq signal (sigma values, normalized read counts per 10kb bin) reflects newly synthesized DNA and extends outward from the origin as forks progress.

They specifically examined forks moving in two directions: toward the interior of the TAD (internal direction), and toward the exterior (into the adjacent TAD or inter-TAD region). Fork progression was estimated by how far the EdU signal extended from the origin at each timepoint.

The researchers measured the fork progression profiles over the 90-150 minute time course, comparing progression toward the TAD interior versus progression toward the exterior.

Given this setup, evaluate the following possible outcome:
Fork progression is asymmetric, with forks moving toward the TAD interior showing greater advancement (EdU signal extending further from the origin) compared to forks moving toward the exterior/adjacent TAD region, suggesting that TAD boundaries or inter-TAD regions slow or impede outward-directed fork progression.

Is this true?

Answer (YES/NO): YES